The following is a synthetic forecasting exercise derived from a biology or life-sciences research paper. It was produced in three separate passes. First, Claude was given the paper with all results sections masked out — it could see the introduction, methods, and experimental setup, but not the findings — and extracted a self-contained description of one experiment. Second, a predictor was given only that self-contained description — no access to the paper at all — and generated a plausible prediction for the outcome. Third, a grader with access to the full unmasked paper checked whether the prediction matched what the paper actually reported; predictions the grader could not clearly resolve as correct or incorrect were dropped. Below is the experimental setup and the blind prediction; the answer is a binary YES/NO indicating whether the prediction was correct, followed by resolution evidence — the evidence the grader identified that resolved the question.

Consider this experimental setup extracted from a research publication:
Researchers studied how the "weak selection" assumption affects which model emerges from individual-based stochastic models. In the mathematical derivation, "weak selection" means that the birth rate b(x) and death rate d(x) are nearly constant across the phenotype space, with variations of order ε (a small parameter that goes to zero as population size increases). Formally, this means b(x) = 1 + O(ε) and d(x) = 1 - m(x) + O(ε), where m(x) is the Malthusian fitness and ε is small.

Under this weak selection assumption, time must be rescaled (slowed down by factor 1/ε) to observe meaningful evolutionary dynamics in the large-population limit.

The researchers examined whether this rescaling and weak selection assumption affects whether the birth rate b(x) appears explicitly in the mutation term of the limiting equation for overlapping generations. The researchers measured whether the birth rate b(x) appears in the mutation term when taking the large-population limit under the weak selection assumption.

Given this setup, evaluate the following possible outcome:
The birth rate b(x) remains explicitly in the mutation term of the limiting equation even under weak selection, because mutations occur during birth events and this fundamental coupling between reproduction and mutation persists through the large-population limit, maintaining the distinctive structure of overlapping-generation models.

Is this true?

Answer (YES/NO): NO